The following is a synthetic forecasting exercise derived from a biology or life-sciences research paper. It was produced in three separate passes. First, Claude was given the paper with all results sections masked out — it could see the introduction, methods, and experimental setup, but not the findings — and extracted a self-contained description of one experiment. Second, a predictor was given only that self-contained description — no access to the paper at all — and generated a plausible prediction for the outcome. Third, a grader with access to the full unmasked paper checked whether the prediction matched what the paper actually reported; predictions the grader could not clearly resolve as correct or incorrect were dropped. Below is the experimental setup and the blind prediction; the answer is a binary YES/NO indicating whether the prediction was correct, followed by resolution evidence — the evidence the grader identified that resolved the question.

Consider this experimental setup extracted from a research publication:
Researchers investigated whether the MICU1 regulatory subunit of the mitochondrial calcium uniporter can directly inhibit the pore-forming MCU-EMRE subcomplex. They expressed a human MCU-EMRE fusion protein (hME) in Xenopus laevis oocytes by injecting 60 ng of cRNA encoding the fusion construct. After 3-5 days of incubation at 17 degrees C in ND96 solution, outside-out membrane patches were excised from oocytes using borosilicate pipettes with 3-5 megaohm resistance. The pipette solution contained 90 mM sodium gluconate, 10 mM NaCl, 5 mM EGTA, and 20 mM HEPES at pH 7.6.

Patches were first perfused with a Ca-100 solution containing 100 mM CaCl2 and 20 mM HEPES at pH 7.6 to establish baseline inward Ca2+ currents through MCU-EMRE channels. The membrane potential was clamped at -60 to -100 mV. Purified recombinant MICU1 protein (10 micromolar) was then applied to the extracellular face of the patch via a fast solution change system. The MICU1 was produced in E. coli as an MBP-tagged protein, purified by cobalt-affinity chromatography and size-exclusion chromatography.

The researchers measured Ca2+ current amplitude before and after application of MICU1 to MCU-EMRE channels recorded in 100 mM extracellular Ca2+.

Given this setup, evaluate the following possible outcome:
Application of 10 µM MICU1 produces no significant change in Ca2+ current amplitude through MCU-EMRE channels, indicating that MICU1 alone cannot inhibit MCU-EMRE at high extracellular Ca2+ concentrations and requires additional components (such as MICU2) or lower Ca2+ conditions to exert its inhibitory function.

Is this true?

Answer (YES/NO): NO